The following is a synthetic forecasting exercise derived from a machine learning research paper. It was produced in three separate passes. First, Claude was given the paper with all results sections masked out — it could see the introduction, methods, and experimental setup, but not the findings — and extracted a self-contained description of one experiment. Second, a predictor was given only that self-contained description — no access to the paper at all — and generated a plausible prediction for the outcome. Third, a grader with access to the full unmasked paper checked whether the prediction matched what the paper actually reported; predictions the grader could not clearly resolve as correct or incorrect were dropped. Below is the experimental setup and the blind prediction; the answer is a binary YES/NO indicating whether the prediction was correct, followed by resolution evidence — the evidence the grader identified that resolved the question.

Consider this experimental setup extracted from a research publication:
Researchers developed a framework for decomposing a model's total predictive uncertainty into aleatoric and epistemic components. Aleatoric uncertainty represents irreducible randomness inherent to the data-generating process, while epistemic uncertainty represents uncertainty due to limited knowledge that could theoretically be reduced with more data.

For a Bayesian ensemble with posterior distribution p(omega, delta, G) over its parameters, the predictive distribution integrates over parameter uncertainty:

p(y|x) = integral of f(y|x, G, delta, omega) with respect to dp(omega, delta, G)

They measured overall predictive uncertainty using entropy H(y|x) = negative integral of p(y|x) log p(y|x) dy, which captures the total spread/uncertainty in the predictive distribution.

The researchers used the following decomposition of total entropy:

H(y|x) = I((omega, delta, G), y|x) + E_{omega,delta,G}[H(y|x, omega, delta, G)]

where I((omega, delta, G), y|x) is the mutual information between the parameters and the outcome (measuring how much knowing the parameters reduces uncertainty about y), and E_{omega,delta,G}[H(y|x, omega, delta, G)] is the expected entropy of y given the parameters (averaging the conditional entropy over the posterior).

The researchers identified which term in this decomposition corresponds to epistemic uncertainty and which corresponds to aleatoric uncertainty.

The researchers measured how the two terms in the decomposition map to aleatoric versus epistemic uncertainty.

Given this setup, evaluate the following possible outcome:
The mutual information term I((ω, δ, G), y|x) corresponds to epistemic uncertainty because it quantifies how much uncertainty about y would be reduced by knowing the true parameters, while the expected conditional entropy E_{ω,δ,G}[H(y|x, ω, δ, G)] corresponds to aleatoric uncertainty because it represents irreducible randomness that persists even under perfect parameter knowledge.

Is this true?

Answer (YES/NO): YES